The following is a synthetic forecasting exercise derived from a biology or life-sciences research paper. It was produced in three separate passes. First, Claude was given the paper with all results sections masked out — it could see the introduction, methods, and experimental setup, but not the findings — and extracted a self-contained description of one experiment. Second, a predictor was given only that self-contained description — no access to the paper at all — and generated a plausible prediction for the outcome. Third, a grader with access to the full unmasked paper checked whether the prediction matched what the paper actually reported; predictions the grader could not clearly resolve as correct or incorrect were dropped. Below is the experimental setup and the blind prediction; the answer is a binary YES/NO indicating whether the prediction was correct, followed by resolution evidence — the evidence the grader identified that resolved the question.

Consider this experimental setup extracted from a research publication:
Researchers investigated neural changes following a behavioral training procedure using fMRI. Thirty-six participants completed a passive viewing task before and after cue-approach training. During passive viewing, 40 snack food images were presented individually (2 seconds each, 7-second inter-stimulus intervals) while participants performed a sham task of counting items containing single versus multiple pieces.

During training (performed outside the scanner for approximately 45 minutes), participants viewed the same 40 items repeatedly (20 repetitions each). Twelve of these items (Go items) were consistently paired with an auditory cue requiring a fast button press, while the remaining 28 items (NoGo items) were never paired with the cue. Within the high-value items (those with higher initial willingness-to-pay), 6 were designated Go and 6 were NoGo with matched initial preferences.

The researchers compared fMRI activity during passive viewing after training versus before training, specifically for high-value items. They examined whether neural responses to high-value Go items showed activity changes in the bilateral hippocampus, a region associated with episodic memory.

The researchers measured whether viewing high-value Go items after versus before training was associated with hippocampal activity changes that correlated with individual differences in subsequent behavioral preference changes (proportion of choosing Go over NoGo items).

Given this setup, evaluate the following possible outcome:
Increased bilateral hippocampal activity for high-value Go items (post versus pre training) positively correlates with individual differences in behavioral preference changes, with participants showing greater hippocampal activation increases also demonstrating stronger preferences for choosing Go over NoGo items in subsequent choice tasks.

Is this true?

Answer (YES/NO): NO